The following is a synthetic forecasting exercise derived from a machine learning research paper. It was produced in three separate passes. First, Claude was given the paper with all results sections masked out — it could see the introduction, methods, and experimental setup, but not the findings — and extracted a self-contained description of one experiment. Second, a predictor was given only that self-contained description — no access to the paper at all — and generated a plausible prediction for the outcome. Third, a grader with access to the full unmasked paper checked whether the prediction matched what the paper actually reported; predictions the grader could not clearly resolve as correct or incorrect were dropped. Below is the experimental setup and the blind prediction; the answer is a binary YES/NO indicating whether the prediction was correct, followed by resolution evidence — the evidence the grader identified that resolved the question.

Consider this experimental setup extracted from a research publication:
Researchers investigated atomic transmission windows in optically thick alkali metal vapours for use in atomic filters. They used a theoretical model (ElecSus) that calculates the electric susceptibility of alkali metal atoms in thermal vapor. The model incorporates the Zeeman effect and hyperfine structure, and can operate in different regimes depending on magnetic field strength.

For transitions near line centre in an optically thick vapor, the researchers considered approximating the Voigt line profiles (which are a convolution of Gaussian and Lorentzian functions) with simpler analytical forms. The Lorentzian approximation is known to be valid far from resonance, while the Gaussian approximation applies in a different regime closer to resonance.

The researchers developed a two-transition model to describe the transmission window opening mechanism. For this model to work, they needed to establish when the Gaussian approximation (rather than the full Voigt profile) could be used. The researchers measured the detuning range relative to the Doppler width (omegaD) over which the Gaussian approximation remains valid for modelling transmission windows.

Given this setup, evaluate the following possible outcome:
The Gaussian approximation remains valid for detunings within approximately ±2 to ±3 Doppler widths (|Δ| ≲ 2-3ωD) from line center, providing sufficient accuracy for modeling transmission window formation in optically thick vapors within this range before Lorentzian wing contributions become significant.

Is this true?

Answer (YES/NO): NO